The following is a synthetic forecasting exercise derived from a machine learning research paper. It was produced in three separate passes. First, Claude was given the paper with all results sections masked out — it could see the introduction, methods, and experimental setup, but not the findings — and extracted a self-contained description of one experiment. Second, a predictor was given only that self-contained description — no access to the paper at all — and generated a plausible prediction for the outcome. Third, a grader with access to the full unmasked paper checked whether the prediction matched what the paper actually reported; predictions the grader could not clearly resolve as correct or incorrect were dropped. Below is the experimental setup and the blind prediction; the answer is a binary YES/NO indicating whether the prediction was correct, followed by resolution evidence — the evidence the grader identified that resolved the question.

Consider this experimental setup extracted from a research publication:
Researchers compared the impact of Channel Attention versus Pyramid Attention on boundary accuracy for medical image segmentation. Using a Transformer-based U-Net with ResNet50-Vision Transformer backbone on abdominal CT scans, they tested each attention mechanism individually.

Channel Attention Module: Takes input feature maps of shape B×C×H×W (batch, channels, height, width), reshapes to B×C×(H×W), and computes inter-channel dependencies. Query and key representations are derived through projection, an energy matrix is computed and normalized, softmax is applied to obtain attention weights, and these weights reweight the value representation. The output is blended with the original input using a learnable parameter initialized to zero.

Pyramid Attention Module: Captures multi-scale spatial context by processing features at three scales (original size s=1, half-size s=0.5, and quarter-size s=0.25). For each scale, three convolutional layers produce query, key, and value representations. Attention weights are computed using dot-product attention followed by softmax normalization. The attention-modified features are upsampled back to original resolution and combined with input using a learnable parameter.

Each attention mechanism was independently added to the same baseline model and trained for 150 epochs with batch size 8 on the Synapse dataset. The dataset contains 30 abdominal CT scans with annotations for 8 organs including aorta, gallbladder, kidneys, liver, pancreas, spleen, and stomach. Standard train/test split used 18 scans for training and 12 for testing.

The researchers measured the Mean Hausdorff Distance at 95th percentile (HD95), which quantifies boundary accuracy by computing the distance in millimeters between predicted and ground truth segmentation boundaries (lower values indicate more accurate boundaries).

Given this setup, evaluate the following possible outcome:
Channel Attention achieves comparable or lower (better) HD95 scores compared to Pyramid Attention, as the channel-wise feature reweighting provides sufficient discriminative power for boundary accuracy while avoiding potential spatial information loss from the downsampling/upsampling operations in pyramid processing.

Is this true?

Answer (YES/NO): YES